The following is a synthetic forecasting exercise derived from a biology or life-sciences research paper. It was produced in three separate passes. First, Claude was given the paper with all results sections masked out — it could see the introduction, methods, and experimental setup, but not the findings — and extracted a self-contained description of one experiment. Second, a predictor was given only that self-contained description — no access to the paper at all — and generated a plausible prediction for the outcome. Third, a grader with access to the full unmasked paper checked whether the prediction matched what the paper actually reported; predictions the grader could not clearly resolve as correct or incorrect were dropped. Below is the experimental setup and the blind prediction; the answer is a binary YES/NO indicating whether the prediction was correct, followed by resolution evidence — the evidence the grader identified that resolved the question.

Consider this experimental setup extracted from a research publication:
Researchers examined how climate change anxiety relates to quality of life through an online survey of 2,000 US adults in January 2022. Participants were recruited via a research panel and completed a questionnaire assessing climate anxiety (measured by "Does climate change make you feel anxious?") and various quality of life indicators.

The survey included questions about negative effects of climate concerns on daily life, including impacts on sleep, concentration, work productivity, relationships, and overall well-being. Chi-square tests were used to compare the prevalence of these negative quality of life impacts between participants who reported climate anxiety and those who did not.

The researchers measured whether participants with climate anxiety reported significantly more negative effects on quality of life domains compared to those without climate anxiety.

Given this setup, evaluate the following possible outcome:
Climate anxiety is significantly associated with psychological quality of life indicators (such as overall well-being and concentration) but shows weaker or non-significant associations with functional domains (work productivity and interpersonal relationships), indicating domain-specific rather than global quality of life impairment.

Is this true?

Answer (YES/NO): NO